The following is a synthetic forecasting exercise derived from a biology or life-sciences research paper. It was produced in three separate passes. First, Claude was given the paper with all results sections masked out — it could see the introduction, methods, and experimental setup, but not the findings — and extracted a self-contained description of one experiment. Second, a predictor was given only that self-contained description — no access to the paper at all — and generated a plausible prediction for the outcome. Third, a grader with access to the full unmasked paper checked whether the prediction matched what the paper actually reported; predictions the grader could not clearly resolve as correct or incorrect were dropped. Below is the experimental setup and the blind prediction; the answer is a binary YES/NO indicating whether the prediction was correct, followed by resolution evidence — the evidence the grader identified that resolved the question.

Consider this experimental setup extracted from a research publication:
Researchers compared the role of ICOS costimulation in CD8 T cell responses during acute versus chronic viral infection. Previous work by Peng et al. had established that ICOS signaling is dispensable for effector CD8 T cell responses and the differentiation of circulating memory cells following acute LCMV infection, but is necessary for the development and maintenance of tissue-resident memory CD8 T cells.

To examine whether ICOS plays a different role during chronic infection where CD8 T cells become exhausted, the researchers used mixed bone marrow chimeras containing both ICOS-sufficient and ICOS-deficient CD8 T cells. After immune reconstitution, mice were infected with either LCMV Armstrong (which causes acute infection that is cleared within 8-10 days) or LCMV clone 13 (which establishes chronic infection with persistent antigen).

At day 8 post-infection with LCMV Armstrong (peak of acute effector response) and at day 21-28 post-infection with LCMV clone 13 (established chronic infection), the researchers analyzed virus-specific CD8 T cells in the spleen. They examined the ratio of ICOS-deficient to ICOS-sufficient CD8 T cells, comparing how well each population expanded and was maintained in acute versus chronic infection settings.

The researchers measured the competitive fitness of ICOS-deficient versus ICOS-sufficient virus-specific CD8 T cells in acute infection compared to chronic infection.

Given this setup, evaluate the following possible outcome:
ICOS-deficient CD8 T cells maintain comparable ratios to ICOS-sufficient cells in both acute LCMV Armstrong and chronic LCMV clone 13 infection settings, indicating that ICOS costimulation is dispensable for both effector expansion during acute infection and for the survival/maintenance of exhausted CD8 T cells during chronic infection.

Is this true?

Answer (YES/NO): NO